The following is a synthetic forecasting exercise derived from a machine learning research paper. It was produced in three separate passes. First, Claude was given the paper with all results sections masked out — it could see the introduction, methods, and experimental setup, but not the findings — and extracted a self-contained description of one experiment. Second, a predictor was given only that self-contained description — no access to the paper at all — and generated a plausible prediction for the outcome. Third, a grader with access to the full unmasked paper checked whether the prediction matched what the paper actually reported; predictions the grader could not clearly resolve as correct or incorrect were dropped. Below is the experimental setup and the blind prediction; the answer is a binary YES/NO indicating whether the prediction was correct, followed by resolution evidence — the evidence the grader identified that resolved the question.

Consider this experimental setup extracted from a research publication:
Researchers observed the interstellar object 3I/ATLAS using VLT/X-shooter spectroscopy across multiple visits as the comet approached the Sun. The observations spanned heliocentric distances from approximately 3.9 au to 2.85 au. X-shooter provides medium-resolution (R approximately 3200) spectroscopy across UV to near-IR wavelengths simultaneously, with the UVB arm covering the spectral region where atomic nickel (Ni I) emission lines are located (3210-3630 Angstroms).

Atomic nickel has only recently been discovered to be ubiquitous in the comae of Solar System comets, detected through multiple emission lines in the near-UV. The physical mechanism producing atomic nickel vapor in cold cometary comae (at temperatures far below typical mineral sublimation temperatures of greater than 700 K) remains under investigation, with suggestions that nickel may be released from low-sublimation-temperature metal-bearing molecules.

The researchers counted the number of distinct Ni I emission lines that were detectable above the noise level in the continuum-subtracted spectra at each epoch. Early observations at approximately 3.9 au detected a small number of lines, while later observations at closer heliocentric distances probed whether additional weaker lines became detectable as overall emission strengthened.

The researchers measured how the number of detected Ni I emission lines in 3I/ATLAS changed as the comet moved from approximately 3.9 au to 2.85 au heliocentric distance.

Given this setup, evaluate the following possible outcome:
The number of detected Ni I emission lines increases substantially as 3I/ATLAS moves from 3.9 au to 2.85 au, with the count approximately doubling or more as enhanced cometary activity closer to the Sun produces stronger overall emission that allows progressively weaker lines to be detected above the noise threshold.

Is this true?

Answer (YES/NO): YES